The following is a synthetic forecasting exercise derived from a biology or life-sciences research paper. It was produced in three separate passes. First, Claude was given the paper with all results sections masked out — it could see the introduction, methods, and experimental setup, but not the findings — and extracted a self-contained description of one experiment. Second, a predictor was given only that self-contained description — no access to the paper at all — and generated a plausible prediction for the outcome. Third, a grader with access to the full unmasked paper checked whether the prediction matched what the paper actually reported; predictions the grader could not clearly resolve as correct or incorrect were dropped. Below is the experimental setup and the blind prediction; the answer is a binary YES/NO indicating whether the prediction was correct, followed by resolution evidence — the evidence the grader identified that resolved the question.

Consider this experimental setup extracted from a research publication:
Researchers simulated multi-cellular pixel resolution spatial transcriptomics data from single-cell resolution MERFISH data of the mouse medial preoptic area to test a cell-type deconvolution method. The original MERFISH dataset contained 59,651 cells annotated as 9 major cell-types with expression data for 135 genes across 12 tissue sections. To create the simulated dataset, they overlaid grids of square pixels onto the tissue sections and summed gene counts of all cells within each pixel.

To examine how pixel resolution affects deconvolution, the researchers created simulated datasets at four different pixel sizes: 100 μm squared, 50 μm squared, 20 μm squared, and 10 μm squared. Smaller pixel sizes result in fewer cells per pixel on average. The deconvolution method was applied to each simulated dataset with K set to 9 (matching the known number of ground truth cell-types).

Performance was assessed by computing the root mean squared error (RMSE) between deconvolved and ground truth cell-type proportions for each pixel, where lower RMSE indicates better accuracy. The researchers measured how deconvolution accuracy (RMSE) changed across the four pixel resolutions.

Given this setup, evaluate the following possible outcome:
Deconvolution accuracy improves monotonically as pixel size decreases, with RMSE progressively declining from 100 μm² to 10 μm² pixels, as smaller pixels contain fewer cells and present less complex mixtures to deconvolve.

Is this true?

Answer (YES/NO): NO